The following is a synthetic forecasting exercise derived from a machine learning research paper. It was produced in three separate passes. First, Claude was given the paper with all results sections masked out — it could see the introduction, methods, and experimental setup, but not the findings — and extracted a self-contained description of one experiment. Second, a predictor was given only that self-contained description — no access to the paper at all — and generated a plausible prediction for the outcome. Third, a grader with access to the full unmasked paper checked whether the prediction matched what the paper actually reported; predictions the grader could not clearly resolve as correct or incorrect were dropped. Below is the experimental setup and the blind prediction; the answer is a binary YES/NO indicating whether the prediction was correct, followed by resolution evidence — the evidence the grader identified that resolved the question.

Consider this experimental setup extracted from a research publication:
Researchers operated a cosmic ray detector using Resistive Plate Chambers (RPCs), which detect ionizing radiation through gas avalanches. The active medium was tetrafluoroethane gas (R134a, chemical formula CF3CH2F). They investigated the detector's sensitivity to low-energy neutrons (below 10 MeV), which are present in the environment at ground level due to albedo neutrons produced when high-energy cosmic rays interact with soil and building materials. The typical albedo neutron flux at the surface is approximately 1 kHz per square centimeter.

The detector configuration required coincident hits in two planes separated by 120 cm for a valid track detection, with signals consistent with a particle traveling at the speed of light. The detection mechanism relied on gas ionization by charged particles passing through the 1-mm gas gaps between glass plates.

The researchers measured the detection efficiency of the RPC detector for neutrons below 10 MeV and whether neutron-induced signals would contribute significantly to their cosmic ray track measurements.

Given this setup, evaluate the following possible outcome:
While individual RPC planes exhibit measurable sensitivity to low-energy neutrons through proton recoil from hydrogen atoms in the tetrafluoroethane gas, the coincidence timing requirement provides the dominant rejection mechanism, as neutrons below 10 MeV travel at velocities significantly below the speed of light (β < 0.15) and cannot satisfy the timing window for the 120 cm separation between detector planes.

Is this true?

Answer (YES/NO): NO